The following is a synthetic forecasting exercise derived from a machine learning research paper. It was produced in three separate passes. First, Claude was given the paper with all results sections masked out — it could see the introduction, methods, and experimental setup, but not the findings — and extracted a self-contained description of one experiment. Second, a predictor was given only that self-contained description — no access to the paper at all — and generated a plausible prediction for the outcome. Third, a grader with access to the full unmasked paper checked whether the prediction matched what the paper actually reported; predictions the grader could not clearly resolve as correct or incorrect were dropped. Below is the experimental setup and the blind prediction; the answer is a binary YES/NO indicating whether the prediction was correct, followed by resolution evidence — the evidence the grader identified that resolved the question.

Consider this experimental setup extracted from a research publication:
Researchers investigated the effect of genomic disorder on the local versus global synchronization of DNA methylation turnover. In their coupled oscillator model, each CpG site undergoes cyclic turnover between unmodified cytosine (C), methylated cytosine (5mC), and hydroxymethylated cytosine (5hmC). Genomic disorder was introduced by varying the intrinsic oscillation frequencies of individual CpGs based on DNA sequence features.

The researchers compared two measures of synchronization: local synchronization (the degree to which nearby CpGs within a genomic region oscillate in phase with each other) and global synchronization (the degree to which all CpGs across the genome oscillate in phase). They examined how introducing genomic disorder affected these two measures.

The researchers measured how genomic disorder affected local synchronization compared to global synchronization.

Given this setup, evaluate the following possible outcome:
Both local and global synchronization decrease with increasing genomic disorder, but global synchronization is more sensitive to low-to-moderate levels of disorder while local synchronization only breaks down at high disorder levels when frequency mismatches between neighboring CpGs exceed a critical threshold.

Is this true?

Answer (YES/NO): NO